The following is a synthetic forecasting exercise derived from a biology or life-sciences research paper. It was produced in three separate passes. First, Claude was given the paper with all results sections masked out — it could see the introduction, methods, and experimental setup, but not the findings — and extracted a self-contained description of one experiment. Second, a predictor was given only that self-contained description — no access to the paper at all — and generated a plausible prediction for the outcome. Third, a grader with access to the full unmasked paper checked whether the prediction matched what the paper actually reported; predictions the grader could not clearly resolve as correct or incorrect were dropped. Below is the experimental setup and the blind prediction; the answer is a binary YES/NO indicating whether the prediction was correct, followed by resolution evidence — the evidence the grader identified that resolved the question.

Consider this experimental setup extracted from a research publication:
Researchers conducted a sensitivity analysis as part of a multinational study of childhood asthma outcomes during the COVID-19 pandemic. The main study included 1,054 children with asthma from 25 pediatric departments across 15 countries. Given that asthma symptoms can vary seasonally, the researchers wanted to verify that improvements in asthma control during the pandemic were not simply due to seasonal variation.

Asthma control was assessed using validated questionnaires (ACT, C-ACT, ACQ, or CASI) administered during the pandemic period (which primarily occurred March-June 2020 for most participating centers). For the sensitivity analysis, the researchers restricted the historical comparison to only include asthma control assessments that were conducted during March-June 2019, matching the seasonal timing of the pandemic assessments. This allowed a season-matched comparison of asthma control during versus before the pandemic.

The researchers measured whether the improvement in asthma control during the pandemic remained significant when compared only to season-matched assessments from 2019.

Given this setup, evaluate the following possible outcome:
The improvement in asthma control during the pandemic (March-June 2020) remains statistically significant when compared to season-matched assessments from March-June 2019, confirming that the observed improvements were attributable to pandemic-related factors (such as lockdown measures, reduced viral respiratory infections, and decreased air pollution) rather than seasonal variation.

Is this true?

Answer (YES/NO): YES